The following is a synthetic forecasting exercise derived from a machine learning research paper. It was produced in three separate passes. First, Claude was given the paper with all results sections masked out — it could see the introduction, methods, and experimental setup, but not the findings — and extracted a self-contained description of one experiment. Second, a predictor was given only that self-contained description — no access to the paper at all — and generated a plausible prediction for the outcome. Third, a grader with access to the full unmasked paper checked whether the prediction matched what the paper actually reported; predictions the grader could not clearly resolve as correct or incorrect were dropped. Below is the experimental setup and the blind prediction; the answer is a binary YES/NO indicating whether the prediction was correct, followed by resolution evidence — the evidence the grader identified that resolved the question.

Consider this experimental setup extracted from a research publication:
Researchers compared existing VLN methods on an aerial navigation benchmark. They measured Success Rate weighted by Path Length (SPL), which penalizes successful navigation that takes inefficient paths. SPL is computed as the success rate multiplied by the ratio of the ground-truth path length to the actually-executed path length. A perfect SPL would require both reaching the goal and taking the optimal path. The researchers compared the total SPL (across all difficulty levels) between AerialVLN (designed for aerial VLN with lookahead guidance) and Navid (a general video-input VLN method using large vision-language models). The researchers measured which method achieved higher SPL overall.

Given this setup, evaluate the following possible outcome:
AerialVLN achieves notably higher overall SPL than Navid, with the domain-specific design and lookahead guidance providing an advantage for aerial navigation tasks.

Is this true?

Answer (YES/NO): YES